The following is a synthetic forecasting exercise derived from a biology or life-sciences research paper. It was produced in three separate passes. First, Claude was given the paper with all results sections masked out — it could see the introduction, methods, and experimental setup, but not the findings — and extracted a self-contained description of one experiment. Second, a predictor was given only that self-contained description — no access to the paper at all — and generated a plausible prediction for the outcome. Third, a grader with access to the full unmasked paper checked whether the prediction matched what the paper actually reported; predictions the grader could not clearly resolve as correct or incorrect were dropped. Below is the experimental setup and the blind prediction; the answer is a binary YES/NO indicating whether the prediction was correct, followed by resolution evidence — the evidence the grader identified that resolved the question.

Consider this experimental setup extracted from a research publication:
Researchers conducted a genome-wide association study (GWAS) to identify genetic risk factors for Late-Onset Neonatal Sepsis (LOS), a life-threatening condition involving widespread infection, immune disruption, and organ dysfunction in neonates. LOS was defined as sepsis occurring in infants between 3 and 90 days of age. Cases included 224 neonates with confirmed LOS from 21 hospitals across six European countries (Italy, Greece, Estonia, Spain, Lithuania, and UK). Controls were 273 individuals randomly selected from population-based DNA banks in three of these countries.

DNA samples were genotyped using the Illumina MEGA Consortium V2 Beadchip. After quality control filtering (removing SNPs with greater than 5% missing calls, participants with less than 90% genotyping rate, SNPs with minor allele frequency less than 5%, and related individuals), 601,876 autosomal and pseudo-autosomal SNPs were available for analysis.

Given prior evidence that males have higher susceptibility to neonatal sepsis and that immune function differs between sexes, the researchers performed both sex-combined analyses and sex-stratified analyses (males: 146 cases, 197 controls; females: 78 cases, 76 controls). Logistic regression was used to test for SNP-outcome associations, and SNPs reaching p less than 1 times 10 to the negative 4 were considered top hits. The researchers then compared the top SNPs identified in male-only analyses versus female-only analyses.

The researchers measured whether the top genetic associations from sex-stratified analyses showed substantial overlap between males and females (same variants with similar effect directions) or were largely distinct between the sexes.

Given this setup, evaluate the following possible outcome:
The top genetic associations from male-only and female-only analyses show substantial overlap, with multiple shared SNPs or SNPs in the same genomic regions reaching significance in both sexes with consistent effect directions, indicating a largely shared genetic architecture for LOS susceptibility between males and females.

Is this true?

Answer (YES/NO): NO